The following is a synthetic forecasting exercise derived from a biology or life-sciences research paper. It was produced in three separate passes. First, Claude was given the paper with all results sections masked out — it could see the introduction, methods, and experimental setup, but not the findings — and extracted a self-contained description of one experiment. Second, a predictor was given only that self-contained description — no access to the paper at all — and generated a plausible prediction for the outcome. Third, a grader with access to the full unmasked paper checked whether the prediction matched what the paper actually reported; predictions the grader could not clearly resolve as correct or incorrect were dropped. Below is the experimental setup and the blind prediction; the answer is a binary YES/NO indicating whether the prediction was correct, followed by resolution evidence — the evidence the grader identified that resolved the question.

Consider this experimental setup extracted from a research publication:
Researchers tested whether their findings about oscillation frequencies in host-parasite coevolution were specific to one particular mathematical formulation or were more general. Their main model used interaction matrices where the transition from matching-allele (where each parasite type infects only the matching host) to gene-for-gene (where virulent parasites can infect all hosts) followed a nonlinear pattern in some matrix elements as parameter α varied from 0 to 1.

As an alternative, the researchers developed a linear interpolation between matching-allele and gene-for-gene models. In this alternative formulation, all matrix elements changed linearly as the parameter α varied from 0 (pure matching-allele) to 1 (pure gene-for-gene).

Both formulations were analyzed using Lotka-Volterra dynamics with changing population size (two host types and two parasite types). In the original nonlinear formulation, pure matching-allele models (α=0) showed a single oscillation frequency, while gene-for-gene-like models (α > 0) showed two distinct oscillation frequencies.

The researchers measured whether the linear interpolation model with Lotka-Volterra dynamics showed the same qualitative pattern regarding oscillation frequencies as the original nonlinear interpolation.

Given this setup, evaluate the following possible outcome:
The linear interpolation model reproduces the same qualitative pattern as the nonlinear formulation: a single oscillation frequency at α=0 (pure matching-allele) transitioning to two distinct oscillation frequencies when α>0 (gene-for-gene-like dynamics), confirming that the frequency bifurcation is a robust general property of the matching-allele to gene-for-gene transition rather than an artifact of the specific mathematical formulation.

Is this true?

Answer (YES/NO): YES